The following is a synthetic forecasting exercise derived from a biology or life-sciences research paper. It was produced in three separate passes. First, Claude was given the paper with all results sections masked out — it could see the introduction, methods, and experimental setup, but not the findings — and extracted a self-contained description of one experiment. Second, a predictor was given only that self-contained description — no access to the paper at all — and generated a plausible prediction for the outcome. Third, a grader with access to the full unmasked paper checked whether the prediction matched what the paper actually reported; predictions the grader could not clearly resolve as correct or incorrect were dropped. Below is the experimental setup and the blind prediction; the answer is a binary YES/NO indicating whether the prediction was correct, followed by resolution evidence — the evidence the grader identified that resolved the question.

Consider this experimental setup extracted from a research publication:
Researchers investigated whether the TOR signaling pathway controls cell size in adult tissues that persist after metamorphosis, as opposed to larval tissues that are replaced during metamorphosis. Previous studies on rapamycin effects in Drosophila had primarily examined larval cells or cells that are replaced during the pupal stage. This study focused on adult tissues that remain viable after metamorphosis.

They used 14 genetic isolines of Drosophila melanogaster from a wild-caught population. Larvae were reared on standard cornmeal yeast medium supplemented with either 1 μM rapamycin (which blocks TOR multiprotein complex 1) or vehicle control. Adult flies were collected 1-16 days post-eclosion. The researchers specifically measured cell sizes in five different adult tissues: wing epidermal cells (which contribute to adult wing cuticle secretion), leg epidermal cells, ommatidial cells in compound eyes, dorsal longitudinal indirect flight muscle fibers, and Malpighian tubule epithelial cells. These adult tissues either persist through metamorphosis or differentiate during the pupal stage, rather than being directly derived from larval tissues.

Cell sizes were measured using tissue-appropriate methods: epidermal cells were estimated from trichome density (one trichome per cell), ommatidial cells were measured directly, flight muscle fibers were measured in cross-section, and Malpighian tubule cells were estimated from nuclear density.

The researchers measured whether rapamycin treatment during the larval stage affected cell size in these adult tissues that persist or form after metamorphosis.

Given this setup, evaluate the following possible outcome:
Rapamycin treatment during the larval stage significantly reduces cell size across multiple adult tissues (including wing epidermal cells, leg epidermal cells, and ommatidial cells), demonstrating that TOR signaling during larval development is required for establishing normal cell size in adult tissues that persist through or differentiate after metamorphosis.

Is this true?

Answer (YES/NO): NO